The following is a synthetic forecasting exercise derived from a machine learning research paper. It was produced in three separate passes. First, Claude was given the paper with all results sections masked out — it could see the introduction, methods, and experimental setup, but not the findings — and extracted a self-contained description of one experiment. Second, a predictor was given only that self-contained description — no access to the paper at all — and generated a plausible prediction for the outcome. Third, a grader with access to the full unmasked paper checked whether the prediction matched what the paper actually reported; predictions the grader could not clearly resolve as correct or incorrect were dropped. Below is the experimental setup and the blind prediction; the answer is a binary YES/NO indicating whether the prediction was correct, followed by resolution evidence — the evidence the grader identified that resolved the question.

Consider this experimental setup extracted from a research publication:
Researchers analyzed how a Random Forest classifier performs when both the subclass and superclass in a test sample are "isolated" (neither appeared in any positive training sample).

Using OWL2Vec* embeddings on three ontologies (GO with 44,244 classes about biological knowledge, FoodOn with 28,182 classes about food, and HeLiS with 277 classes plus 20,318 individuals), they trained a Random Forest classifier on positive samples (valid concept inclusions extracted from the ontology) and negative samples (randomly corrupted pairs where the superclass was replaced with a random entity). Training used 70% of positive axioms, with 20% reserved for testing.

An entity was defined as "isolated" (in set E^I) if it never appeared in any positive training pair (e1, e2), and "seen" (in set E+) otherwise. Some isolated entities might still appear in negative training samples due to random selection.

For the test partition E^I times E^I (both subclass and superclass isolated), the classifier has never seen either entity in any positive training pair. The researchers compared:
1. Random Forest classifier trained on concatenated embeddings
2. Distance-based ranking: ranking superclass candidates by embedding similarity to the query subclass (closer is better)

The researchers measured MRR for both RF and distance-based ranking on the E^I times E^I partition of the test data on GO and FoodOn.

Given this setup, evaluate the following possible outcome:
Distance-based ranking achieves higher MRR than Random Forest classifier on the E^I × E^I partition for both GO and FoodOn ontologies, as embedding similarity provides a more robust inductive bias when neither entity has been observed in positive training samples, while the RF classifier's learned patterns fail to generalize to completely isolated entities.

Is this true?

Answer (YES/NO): YES